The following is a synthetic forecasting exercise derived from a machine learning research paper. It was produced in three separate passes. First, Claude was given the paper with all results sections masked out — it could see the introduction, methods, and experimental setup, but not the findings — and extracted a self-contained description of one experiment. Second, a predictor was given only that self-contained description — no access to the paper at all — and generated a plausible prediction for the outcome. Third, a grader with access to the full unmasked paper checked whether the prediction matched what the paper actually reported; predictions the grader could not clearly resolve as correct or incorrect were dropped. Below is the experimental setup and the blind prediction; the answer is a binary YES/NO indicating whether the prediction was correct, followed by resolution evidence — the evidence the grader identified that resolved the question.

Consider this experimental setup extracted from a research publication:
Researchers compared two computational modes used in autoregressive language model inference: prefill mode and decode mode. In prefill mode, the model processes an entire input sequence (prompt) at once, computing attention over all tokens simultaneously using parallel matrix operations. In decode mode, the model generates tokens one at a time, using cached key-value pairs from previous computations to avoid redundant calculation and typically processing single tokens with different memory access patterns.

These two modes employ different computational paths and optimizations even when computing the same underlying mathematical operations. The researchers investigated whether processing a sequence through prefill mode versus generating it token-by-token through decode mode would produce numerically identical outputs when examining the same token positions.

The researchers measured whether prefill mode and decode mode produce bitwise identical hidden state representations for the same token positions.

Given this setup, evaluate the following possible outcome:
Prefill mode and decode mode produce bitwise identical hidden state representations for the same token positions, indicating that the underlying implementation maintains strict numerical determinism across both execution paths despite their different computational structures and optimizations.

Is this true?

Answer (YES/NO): NO